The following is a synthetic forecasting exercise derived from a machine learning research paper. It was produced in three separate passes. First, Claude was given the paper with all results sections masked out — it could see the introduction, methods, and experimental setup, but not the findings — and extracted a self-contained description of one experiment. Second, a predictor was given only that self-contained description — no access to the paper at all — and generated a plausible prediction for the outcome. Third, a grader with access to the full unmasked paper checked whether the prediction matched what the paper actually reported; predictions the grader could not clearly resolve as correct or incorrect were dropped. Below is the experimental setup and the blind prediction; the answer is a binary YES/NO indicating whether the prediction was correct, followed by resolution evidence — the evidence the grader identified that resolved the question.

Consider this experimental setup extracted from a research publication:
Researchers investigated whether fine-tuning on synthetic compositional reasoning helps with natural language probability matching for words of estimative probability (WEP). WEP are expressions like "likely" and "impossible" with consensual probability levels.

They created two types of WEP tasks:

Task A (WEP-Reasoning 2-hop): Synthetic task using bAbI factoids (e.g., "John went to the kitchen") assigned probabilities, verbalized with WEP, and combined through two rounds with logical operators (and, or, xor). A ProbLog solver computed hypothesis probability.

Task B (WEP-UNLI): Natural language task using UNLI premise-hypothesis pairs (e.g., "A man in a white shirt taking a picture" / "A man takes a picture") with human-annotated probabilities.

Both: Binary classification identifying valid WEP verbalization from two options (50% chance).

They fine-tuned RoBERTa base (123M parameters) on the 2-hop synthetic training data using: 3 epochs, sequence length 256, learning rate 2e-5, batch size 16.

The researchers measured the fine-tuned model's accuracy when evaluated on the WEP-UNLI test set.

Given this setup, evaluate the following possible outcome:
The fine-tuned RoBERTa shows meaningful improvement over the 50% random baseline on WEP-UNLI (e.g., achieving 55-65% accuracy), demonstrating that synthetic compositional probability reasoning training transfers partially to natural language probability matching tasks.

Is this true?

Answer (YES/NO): YES